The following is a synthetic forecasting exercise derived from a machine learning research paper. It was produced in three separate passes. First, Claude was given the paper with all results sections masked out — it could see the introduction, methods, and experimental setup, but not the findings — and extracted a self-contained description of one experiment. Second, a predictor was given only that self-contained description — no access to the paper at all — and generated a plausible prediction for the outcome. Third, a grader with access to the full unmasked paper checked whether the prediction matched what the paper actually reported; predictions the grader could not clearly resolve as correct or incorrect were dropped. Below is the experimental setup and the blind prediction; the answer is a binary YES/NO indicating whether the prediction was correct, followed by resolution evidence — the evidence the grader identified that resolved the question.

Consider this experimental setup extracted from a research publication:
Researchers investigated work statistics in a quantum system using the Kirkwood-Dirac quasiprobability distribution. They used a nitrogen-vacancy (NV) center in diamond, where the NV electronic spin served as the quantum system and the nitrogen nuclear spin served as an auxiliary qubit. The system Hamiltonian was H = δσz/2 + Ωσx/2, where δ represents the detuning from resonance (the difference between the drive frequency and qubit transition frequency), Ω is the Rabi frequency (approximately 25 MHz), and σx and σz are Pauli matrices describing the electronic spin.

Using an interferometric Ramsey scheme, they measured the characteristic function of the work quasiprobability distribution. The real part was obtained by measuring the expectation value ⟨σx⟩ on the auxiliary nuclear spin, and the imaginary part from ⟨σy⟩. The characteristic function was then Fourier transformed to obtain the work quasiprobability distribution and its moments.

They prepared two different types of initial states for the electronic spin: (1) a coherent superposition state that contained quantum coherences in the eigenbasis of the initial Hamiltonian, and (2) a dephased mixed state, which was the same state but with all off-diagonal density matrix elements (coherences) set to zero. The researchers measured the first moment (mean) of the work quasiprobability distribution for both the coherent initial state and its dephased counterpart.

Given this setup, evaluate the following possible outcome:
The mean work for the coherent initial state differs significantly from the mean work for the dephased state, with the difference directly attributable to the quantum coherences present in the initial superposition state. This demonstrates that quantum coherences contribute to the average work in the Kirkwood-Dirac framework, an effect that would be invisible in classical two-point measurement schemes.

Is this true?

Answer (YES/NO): YES